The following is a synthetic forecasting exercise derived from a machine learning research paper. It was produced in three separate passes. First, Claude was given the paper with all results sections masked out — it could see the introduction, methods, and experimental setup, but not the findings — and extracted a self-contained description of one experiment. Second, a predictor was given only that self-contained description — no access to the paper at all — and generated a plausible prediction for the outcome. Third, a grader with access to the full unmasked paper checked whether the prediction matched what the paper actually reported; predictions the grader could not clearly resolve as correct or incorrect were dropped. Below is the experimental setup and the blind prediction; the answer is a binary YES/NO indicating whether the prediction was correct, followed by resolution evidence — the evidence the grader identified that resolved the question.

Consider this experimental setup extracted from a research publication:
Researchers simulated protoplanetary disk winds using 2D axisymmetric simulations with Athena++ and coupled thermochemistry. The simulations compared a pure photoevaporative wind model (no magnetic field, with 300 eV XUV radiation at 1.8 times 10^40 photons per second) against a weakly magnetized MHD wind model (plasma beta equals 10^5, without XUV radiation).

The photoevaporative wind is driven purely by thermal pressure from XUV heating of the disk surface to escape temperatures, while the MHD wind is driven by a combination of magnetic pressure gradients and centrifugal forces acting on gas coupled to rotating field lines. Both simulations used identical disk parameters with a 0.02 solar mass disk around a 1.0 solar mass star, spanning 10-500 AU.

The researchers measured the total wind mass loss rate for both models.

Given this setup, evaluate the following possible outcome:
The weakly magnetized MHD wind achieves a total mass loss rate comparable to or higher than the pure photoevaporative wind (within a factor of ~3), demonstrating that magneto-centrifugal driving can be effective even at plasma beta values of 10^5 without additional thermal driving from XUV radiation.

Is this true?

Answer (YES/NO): NO